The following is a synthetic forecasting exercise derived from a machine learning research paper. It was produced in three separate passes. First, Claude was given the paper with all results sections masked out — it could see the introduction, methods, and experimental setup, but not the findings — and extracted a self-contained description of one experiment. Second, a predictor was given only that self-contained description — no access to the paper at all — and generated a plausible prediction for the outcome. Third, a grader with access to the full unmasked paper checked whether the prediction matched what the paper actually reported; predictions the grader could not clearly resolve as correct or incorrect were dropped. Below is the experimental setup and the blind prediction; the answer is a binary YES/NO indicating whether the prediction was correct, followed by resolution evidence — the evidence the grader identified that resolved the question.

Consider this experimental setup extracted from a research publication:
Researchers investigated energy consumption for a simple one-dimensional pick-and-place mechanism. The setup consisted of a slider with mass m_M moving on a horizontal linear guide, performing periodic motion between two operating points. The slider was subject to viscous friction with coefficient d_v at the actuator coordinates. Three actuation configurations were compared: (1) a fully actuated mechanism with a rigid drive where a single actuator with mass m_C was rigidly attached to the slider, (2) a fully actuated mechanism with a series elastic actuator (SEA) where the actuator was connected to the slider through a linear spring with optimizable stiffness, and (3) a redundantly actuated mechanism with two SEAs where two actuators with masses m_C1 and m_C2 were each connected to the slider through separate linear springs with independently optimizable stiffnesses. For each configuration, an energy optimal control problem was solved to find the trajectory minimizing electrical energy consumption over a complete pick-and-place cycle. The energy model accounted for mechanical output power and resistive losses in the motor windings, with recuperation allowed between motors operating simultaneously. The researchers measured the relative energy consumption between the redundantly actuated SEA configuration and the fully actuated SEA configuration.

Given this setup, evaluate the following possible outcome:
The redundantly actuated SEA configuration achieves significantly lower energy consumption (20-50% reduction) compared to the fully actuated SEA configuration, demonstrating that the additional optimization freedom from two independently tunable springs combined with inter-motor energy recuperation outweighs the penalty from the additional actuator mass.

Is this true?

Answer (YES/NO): YES